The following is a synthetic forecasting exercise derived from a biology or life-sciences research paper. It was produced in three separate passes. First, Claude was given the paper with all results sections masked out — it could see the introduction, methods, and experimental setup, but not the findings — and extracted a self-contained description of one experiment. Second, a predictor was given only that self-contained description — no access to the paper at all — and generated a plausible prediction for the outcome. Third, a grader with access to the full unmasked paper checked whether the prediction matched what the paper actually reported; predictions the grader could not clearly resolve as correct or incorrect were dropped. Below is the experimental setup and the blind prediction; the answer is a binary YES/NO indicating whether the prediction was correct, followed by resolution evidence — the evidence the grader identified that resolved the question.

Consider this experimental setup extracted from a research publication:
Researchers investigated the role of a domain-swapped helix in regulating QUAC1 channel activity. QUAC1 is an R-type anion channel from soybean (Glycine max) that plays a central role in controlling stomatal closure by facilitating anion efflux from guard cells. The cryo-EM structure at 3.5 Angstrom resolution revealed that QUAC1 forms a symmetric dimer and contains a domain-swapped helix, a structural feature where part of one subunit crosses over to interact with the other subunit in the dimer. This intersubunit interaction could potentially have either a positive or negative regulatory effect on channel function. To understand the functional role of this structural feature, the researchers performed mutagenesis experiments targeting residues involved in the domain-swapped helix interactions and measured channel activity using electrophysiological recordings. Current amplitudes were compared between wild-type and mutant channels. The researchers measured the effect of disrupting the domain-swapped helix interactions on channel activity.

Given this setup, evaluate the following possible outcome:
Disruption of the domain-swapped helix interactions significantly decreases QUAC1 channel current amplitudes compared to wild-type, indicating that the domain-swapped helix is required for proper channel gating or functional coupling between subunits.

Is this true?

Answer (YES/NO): NO